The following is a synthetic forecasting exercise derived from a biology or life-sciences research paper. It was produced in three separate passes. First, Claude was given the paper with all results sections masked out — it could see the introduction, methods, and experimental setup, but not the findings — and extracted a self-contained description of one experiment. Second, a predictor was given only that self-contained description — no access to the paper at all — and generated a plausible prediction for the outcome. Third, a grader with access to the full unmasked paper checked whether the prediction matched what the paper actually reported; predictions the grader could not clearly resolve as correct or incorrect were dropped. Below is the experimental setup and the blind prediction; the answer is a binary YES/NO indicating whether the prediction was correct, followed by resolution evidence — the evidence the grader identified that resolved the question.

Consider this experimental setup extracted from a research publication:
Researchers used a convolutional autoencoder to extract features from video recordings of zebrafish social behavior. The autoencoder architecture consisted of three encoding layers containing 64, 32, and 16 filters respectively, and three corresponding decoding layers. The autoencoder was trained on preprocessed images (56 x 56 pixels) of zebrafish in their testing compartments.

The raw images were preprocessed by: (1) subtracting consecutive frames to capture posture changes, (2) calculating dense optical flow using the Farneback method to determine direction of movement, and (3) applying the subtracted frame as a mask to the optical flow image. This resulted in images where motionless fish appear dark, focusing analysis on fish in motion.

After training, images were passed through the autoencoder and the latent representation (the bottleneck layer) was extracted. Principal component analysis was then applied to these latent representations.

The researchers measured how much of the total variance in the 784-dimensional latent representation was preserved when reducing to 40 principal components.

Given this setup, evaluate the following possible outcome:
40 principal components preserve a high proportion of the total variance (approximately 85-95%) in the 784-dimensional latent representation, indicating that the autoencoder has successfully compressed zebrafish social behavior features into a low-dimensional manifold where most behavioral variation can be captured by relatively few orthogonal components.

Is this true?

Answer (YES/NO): YES